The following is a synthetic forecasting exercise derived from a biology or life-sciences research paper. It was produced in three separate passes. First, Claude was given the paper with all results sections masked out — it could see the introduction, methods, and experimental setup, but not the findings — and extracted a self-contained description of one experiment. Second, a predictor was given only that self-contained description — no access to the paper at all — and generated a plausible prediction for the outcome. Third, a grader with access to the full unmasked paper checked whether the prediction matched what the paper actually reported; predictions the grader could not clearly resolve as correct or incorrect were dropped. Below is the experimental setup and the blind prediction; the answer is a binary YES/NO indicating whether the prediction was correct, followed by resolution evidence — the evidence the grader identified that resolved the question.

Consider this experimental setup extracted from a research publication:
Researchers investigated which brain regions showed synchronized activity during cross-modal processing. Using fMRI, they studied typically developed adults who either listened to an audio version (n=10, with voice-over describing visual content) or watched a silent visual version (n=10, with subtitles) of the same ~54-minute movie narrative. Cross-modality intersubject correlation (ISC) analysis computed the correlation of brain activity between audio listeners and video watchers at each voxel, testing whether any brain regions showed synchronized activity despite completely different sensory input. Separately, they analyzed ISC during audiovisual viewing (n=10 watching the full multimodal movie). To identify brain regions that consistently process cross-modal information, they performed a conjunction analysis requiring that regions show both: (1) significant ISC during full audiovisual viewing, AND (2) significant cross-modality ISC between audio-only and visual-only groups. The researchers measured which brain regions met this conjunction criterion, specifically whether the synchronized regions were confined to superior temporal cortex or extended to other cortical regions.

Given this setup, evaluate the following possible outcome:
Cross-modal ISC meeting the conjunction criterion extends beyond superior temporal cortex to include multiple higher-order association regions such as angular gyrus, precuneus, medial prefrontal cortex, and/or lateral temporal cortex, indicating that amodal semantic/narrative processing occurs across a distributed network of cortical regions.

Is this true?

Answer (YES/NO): YES